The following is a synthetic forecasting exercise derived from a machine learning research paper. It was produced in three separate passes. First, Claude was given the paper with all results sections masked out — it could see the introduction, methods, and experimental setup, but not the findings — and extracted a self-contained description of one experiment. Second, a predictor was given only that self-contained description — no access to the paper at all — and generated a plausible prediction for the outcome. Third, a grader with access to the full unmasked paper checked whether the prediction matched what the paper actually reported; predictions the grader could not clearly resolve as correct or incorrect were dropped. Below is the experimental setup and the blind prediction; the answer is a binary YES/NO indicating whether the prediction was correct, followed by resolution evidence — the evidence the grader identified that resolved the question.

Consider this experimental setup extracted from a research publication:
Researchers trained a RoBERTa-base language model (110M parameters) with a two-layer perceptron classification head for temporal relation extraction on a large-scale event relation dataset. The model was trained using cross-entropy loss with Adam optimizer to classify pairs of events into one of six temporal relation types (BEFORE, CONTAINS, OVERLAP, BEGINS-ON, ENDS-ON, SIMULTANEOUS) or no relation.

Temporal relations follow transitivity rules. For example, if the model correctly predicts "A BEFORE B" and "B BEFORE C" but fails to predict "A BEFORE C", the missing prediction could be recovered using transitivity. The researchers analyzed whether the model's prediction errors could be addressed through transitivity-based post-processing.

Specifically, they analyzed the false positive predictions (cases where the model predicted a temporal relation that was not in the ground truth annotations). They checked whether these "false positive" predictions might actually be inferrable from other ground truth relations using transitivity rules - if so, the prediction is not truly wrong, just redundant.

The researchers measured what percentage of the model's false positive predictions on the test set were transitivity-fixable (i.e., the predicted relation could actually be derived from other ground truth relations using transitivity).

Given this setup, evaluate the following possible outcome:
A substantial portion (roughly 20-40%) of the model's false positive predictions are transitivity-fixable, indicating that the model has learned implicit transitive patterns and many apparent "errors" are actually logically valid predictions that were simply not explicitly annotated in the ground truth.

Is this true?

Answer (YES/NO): NO